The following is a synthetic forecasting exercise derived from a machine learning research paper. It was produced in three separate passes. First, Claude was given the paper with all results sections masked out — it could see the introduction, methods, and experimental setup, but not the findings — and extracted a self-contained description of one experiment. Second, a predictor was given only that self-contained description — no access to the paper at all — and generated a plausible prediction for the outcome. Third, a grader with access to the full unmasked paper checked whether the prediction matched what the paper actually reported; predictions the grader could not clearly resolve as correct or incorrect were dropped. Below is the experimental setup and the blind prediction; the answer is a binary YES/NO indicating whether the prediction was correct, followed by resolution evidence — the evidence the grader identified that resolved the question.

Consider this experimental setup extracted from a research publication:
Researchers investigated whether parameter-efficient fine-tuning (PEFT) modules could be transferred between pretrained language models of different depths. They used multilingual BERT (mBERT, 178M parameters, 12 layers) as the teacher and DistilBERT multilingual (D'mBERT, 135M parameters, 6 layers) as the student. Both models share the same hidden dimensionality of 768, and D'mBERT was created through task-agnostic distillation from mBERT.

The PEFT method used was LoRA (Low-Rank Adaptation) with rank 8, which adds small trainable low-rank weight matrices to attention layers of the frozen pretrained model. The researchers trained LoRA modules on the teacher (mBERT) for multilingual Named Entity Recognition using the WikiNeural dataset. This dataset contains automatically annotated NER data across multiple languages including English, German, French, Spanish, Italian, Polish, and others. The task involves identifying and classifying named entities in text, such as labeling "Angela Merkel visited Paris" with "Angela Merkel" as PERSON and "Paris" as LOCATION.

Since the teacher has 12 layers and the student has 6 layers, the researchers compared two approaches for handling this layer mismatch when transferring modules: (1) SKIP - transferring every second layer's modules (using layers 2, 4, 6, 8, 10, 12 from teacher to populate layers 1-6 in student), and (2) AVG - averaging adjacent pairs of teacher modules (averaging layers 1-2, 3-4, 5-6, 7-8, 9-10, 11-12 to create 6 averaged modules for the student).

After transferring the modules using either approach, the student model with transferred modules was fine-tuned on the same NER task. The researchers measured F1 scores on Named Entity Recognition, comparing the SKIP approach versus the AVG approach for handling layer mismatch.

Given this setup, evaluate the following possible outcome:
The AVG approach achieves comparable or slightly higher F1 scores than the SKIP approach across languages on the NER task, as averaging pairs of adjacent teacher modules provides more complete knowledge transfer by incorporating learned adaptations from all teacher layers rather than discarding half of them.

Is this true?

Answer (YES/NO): NO